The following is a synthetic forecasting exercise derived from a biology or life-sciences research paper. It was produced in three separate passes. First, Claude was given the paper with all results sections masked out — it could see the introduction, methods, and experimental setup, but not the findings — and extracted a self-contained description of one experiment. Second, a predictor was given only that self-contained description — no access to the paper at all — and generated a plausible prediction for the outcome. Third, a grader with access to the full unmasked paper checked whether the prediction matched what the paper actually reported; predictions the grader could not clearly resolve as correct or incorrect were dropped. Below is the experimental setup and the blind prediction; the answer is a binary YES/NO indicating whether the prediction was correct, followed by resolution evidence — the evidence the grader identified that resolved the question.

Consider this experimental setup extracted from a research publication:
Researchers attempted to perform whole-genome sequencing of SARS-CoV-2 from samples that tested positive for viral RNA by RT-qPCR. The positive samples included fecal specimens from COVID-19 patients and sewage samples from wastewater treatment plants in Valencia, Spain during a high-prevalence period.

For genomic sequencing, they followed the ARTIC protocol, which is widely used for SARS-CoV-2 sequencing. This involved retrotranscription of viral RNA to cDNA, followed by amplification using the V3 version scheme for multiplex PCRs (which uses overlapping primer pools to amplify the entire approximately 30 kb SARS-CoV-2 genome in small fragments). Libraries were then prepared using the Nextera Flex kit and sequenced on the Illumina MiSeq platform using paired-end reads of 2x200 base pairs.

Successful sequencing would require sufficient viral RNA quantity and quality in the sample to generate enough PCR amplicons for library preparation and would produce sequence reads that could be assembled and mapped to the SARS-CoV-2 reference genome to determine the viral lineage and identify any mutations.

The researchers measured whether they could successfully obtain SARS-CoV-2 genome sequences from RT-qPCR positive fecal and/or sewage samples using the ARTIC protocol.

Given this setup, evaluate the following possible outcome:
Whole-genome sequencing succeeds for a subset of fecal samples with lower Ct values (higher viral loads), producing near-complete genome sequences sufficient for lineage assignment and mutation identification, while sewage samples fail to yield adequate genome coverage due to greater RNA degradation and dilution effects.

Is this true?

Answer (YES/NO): NO